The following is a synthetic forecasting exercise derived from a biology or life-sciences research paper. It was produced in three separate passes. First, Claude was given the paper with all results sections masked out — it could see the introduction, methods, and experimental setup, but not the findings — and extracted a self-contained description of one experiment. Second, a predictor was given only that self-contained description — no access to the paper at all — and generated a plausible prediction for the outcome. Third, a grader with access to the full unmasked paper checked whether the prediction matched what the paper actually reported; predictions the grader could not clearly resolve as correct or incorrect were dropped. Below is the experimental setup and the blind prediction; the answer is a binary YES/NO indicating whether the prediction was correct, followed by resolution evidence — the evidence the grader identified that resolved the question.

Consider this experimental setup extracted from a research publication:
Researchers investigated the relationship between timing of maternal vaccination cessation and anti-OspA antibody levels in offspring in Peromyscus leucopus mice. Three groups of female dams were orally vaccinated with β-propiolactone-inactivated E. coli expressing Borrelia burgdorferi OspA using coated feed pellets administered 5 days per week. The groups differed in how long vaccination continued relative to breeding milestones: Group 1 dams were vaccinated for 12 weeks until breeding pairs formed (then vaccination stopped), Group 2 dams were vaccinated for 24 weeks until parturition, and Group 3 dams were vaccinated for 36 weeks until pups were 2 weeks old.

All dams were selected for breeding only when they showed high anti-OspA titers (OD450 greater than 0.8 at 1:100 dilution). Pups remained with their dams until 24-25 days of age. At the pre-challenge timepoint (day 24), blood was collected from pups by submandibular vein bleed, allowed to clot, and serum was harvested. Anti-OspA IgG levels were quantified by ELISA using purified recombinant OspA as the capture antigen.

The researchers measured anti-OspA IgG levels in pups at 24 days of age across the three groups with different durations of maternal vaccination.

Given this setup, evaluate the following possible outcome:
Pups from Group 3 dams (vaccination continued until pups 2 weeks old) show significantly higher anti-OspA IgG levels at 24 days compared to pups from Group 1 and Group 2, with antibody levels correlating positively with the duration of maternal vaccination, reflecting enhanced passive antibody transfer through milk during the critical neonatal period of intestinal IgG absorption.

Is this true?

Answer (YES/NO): YES